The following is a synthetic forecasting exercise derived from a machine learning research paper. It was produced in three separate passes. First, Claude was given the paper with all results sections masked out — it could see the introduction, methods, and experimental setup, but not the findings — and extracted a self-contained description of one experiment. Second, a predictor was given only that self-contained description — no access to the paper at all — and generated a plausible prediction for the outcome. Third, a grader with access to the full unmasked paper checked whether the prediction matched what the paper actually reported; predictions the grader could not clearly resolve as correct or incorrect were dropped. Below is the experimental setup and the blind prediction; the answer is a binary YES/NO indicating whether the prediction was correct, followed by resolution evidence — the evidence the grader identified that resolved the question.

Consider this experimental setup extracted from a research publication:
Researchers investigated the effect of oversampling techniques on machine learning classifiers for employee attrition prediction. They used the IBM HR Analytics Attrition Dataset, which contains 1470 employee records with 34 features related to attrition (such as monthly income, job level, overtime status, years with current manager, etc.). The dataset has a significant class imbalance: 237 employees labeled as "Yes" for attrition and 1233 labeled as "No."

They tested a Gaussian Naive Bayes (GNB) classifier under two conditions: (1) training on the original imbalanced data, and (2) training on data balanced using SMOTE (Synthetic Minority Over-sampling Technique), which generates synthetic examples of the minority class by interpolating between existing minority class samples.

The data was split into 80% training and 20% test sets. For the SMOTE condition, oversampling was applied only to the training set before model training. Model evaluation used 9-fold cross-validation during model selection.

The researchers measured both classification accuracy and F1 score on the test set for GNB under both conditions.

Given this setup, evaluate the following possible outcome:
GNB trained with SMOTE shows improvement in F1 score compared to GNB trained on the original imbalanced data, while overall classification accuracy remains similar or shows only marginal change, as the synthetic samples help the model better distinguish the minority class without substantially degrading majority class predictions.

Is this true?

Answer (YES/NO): NO